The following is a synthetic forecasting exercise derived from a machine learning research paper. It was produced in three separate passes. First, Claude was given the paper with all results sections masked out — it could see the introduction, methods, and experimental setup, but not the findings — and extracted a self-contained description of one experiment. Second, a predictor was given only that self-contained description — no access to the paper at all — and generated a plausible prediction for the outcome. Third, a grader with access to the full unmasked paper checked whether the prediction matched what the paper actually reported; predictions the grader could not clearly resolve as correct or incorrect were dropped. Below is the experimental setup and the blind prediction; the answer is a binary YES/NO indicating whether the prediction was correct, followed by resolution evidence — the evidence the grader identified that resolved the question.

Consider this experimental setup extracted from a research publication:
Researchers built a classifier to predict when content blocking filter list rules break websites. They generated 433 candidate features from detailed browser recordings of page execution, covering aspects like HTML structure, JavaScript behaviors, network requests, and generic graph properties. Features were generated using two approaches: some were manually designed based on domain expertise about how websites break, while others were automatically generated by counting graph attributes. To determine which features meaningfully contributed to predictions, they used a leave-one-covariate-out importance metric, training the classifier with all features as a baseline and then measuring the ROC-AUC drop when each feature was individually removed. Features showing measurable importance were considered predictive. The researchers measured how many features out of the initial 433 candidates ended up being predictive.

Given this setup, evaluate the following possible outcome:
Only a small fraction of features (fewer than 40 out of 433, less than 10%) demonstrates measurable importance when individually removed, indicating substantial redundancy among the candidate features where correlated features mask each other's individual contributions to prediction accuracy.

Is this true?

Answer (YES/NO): NO